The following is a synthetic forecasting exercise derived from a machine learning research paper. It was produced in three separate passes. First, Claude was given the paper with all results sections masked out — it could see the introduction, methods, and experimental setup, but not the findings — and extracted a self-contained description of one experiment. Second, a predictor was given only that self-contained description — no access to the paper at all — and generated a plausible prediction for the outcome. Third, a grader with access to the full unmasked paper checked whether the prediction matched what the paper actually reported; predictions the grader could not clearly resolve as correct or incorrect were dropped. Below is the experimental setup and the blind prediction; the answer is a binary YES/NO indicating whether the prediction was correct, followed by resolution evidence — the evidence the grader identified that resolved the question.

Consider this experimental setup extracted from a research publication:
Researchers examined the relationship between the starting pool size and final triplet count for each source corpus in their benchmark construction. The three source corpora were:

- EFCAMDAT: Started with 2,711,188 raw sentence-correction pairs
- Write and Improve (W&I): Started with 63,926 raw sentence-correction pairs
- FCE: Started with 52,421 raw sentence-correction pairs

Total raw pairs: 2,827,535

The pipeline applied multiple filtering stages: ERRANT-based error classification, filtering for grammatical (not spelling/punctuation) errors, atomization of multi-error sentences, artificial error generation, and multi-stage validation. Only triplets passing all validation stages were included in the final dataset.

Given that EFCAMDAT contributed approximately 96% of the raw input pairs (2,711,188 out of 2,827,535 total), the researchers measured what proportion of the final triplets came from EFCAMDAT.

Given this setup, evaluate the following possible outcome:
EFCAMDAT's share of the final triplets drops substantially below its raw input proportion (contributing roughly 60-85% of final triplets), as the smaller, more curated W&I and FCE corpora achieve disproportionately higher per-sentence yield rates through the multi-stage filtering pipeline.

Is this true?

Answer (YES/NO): YES